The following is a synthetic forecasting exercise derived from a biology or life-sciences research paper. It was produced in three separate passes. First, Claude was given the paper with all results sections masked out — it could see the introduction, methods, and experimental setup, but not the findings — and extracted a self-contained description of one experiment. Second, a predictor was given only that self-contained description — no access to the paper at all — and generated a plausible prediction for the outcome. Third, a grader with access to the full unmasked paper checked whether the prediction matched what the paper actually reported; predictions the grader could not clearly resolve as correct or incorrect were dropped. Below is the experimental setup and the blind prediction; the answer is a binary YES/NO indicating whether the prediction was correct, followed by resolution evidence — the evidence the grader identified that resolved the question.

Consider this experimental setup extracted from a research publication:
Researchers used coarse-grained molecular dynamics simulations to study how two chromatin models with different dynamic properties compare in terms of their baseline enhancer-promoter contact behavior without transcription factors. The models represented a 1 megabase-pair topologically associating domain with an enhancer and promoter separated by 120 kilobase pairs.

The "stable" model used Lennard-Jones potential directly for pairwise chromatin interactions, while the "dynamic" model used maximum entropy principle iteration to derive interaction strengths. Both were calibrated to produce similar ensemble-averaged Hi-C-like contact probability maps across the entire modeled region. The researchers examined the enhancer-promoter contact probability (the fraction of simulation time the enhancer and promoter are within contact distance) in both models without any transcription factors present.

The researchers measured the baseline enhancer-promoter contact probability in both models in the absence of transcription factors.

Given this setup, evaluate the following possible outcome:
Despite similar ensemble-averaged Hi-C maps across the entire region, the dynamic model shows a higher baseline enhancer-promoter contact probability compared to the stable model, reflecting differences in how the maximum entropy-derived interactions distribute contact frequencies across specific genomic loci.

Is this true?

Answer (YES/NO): NO